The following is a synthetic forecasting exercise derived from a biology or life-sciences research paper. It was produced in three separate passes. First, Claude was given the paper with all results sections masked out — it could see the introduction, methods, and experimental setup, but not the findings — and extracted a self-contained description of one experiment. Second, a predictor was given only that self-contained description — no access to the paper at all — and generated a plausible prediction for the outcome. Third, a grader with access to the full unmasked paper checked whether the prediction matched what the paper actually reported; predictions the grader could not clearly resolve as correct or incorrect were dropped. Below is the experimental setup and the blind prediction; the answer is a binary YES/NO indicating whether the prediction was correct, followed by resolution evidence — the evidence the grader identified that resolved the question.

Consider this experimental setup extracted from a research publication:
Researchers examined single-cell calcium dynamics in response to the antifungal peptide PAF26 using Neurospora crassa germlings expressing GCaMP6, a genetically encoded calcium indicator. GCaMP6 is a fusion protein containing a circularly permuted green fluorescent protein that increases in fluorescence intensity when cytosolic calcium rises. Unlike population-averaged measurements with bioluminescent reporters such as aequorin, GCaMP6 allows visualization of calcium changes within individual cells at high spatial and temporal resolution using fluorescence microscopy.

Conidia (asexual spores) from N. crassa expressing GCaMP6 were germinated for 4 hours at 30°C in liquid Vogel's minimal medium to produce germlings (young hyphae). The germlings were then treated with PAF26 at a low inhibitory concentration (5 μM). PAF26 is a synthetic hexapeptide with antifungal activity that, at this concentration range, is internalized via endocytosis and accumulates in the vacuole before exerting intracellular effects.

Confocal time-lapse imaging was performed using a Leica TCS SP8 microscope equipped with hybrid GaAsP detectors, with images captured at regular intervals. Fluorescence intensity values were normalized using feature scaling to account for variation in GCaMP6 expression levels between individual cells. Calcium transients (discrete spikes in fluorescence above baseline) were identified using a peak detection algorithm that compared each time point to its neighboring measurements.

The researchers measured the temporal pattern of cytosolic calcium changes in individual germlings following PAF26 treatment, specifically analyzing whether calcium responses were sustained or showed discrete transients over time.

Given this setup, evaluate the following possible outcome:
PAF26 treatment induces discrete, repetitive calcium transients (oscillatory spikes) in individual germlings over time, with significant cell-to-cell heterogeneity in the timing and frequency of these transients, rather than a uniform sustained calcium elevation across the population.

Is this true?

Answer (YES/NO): YES